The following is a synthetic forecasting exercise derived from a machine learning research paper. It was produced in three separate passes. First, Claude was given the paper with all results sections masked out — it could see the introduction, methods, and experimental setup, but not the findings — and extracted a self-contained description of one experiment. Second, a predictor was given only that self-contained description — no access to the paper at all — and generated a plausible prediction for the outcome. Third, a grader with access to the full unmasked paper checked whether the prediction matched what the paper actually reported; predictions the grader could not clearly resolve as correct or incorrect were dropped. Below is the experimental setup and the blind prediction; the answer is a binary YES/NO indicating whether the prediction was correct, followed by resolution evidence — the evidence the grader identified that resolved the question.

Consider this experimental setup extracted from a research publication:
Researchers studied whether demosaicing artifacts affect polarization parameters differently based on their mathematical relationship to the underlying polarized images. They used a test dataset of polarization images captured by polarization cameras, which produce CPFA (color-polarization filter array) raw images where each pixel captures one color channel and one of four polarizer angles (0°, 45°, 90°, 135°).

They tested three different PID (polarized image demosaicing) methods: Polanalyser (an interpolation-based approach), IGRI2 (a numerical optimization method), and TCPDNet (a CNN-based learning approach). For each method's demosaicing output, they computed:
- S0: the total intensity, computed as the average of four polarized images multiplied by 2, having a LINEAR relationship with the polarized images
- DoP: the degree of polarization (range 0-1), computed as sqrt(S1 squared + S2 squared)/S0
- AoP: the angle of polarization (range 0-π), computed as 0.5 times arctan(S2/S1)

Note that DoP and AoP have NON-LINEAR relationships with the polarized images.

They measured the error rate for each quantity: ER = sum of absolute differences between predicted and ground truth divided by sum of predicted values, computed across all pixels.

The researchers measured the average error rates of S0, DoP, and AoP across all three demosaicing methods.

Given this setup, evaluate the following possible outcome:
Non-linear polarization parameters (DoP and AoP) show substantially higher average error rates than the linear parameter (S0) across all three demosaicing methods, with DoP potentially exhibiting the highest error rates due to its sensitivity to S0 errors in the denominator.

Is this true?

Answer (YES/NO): YES